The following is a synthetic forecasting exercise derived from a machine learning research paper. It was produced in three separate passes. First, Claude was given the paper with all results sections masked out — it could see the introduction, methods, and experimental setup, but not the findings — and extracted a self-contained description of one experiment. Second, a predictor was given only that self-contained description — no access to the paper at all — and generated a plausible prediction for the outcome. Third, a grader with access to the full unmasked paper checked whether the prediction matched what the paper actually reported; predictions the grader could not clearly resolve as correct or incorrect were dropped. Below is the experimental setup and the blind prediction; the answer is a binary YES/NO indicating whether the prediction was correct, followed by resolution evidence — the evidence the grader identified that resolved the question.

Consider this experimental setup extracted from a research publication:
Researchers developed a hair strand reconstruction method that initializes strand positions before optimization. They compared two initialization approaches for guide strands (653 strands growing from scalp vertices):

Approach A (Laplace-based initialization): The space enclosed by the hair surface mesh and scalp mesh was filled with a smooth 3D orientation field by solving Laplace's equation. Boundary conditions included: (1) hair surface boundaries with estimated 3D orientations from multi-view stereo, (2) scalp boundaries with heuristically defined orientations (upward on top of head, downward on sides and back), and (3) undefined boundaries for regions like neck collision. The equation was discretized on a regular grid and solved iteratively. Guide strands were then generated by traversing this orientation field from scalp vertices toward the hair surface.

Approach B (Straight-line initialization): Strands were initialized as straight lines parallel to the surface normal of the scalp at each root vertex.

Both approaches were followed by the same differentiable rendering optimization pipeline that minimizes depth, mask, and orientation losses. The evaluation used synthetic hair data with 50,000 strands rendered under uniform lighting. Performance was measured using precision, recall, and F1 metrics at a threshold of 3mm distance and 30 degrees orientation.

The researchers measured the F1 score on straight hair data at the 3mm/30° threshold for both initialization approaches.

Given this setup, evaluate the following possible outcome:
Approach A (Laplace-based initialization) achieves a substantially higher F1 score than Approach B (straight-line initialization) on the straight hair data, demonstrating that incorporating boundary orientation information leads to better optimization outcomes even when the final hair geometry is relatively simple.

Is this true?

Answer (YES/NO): YES